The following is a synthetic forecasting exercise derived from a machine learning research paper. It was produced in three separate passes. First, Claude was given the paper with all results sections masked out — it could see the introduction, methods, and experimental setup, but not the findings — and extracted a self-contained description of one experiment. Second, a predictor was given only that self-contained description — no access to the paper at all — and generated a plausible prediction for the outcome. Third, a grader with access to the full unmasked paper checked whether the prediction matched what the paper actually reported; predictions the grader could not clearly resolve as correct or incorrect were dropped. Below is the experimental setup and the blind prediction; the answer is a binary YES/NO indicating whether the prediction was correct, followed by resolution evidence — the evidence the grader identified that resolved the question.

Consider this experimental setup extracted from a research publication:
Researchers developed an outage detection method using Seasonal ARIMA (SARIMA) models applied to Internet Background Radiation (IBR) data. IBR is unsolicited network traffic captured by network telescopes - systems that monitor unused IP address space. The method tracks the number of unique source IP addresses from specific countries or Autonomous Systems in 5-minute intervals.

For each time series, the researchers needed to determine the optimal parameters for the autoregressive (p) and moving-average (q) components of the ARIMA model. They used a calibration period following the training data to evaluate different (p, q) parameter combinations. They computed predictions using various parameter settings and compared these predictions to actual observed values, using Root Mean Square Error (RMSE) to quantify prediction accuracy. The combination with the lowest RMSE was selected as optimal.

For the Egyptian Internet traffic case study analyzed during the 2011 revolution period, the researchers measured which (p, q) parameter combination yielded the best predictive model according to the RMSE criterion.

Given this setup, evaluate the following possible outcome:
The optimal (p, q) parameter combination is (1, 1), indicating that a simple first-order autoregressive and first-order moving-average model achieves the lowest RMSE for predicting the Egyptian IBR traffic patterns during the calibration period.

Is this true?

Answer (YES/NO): NO